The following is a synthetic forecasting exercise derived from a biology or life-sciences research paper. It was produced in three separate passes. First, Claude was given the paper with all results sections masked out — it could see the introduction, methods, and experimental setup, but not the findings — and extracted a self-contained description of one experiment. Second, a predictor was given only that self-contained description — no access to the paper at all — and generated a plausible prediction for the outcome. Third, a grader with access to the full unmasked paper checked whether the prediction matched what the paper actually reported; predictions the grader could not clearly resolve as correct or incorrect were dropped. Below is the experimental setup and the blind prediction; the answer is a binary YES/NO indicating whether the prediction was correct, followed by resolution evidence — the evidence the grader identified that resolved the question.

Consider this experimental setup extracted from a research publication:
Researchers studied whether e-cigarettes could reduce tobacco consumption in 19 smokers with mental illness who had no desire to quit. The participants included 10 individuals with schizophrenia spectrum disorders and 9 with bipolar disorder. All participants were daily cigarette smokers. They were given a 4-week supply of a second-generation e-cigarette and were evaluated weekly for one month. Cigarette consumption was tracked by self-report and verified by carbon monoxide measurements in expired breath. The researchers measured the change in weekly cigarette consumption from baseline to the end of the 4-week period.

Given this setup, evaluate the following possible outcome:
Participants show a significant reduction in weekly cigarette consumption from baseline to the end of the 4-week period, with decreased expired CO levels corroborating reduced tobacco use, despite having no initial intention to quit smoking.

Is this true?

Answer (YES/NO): YES